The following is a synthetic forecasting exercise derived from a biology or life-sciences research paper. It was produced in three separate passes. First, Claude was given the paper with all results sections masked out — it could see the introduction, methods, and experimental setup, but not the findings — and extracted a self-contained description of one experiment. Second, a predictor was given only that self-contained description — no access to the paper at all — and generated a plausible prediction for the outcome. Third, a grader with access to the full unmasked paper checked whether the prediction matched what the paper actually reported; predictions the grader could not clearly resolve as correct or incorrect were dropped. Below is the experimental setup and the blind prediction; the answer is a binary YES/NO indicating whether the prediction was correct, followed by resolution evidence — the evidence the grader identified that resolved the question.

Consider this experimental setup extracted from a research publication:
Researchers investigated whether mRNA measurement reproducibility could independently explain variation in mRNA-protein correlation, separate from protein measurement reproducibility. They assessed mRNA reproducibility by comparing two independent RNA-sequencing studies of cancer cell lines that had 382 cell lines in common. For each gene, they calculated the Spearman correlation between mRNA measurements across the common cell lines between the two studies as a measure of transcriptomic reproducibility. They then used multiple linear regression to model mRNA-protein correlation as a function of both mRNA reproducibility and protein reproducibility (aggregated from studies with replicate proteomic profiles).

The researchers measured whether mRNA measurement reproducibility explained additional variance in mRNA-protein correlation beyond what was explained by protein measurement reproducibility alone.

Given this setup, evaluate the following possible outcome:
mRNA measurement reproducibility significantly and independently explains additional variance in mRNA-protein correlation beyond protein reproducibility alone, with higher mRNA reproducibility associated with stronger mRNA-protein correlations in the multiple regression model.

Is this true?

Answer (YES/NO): YES